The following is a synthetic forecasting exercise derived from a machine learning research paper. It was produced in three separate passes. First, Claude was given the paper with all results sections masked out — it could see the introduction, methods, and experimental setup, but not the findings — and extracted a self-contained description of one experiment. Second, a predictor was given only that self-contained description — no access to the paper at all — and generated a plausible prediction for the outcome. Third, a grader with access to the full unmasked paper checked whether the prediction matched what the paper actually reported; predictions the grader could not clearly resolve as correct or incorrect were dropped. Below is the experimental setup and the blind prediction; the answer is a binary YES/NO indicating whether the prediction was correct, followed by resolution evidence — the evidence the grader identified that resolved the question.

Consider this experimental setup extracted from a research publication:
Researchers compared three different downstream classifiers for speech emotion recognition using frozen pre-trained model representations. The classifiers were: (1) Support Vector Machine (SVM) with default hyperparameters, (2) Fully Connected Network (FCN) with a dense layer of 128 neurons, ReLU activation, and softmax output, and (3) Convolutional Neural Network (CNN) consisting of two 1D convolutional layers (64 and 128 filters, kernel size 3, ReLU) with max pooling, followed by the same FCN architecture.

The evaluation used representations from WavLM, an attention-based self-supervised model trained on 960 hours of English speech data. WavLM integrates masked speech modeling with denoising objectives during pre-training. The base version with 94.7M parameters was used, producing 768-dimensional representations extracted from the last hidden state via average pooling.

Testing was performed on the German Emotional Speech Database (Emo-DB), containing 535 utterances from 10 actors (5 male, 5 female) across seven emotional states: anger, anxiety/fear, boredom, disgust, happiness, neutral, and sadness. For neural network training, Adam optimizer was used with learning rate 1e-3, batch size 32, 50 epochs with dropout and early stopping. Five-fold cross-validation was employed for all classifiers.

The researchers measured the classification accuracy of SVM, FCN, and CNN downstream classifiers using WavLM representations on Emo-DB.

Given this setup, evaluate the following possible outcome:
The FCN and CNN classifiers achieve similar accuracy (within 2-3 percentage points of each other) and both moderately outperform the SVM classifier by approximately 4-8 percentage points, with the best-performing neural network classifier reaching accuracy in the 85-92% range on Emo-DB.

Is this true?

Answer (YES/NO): NO